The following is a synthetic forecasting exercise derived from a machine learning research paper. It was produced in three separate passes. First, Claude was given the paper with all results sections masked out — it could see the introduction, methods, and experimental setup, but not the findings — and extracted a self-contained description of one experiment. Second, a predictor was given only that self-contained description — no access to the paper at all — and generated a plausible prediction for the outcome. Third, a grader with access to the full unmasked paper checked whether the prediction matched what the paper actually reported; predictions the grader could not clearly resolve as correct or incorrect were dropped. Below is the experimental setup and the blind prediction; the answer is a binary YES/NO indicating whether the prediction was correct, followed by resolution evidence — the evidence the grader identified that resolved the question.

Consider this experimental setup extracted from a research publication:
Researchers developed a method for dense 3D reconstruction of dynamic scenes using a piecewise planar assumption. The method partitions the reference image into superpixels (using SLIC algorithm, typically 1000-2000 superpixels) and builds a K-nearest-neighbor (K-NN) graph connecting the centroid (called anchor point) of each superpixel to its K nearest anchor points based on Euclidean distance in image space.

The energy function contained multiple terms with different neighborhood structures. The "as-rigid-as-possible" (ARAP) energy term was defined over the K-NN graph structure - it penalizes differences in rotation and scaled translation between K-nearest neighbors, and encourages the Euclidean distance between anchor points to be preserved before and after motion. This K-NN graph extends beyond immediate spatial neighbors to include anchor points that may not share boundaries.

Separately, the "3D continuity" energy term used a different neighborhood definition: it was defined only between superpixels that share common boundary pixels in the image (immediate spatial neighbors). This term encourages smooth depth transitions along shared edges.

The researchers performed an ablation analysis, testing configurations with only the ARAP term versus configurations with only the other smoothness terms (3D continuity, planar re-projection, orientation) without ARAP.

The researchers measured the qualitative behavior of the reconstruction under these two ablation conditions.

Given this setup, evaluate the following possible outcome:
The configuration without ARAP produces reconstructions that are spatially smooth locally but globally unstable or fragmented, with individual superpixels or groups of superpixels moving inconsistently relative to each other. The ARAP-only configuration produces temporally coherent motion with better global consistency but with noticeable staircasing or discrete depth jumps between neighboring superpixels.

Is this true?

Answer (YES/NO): NO